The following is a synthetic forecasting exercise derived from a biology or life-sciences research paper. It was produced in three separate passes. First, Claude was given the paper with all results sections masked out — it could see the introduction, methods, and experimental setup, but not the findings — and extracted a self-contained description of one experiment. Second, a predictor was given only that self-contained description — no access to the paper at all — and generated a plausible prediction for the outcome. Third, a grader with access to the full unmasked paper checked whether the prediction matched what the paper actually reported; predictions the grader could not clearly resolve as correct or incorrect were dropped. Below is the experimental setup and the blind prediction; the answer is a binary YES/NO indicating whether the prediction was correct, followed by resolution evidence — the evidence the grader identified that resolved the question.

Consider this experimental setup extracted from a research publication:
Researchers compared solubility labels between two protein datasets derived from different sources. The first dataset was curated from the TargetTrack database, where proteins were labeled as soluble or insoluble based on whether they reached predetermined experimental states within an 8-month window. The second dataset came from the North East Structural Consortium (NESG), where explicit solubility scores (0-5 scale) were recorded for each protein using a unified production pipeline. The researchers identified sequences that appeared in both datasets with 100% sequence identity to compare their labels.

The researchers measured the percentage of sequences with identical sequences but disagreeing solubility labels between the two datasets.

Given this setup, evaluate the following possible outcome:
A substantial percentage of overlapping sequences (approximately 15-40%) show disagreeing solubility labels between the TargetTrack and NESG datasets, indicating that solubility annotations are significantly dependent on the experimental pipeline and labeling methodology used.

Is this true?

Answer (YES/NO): YES